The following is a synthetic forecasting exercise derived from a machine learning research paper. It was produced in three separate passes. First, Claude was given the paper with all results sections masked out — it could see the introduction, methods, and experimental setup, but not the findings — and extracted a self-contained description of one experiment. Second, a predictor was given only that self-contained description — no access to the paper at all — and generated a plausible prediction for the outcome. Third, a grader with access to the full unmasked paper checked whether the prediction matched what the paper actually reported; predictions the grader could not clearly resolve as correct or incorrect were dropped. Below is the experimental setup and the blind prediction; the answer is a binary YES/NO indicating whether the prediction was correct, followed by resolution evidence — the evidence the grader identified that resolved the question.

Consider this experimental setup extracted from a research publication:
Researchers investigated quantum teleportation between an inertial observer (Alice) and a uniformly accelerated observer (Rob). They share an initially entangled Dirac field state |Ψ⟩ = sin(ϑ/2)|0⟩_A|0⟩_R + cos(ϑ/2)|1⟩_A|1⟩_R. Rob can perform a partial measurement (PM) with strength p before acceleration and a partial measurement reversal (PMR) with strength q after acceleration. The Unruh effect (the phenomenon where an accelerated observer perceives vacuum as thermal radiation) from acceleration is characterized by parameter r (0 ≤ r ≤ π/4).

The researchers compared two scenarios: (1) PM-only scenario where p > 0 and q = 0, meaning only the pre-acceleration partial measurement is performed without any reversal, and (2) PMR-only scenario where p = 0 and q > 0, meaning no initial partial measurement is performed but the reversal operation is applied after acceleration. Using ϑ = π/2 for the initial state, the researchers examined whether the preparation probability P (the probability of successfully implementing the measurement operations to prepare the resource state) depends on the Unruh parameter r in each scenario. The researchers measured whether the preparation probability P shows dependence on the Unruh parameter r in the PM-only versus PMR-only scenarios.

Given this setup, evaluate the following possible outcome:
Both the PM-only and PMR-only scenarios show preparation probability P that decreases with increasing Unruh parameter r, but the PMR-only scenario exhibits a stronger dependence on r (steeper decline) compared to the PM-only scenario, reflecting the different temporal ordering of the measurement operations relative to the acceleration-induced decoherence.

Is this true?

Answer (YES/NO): NO